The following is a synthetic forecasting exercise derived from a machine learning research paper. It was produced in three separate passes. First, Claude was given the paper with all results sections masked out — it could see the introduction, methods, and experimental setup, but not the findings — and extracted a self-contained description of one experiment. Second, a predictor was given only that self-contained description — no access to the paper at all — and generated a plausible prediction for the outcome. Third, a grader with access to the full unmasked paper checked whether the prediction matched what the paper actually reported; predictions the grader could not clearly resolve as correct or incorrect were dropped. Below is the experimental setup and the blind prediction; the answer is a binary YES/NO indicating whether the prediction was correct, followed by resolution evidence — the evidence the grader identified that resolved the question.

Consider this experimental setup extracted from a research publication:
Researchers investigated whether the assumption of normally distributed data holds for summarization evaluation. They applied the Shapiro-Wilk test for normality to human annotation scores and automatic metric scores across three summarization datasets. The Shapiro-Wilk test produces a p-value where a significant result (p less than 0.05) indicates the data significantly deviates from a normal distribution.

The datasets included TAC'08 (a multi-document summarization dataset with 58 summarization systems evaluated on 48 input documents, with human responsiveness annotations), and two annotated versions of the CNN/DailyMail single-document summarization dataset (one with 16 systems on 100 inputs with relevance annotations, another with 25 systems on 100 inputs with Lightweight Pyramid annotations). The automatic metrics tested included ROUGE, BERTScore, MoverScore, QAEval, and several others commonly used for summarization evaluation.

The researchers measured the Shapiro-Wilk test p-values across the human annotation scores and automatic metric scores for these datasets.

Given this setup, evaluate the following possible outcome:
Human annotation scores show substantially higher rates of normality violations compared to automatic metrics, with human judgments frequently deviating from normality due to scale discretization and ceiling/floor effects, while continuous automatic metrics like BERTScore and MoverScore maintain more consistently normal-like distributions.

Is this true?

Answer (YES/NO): NO